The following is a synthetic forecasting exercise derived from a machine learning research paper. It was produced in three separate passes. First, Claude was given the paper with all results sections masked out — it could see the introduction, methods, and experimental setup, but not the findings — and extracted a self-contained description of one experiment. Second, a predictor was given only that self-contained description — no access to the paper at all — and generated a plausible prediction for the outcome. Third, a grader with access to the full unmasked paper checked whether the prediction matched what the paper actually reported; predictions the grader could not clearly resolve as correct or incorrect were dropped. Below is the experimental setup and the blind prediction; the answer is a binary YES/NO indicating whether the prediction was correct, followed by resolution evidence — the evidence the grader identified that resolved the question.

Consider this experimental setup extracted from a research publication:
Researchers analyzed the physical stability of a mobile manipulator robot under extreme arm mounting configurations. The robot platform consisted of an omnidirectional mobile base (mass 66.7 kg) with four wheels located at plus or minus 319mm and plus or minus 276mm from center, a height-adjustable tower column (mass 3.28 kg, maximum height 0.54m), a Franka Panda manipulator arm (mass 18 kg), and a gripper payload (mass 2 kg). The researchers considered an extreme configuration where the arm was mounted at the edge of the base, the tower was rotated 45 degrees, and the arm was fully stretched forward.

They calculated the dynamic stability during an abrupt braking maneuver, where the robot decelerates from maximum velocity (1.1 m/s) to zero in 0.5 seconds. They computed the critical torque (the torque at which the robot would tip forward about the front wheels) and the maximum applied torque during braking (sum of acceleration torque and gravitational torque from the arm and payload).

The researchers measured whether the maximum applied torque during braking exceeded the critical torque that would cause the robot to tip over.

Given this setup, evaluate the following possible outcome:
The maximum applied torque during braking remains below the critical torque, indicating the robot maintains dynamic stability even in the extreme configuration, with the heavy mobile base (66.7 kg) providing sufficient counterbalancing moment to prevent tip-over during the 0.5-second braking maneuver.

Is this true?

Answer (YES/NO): YES